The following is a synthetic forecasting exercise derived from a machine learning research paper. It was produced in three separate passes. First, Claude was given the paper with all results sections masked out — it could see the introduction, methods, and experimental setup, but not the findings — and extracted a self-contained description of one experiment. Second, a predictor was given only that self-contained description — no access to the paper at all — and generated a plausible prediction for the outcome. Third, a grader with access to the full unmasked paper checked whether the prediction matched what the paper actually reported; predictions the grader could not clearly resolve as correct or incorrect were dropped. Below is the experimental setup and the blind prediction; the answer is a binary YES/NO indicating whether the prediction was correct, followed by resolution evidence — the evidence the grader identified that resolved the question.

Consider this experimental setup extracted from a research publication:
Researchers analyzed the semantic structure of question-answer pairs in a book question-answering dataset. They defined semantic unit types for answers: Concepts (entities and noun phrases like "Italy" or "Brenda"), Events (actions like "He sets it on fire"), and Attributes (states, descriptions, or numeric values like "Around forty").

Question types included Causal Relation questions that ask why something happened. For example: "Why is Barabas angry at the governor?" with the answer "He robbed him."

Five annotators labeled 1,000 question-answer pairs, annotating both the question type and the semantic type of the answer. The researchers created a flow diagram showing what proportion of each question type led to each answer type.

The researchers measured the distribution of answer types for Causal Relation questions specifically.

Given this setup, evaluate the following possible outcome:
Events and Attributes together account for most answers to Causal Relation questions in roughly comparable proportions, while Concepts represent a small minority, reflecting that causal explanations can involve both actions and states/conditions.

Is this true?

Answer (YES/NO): NO